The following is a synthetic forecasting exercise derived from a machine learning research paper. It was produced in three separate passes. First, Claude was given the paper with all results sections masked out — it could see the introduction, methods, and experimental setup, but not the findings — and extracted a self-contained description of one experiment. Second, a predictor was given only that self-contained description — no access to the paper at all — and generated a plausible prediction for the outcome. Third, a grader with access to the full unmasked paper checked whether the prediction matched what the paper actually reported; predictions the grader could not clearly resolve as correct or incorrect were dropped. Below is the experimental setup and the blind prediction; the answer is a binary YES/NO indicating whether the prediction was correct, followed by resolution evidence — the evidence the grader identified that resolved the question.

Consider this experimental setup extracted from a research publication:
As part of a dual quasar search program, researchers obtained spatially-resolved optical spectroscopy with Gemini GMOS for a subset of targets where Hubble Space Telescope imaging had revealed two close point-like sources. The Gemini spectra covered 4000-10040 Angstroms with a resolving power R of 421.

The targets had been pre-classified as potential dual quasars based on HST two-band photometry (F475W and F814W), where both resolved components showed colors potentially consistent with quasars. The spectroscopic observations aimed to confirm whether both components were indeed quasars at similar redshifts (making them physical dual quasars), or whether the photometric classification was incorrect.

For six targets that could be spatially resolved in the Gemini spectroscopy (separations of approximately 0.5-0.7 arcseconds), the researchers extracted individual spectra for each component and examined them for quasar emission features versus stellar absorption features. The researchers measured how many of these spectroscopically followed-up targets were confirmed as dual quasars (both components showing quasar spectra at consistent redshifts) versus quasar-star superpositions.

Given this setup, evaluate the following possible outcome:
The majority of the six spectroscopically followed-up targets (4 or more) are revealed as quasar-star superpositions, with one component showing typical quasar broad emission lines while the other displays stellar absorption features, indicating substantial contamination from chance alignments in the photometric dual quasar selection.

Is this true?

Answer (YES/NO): YES